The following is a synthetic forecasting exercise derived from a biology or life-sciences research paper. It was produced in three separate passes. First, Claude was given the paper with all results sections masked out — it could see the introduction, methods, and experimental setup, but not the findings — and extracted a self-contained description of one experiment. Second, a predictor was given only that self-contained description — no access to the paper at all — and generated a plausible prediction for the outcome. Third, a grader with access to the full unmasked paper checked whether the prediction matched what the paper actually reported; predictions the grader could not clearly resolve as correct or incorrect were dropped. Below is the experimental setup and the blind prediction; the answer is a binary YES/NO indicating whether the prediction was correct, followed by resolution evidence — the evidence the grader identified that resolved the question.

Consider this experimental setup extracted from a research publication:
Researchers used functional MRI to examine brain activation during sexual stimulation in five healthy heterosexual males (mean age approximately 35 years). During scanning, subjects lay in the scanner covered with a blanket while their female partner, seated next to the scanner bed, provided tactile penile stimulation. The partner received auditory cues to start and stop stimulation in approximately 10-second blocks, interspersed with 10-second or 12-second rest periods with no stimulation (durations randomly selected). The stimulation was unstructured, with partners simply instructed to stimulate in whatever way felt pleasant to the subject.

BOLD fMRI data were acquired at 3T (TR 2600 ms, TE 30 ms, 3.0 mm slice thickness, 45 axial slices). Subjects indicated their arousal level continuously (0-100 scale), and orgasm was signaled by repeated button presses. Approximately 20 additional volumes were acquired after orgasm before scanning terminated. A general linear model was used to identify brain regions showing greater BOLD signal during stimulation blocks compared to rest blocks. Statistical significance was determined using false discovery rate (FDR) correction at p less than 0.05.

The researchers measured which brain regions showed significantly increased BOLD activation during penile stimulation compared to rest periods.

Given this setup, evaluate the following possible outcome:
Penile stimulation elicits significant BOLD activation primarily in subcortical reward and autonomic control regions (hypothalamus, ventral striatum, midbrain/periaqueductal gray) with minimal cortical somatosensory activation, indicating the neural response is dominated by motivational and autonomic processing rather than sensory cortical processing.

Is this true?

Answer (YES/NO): NO